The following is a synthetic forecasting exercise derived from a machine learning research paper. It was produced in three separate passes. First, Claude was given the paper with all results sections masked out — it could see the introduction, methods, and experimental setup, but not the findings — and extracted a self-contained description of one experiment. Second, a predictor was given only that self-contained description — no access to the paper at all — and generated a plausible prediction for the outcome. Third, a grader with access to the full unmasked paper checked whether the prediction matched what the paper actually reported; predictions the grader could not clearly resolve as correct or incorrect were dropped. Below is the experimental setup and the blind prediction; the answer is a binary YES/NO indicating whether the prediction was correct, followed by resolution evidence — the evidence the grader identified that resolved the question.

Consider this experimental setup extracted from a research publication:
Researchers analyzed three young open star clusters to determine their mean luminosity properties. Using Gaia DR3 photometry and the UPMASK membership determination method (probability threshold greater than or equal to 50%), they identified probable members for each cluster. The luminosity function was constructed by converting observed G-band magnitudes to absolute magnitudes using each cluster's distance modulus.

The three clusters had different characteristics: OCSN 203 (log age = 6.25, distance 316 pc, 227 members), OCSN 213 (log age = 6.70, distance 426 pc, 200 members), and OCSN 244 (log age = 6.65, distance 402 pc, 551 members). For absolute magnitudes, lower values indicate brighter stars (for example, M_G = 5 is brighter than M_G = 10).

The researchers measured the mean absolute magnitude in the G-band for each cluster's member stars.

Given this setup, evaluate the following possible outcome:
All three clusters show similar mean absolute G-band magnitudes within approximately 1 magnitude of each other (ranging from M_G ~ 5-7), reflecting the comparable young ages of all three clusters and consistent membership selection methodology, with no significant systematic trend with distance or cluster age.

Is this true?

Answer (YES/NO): NO